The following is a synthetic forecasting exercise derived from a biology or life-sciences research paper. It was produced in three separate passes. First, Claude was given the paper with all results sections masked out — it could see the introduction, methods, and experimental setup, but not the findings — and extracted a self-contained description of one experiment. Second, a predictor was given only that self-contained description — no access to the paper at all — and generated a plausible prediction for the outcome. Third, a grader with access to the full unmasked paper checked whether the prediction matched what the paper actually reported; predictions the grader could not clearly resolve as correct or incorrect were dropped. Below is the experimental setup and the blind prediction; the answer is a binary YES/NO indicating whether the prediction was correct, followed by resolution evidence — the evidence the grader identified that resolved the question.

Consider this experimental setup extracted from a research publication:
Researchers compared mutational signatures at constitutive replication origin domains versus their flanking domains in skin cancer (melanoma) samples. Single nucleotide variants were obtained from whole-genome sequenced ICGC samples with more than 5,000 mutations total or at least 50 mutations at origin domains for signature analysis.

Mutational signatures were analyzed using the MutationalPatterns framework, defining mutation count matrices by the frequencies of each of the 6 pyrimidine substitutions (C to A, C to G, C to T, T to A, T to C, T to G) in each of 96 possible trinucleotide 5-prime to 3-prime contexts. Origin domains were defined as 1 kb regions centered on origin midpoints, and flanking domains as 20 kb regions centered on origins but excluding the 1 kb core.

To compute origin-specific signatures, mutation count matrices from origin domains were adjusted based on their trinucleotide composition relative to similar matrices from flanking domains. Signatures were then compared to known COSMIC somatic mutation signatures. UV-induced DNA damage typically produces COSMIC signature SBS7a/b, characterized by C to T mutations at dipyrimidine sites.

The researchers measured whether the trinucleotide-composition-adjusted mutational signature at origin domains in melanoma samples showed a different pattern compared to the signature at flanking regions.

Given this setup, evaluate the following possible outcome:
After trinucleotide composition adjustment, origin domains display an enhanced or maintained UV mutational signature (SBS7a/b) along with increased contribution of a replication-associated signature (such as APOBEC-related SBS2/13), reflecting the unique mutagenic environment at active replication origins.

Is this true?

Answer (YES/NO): NO